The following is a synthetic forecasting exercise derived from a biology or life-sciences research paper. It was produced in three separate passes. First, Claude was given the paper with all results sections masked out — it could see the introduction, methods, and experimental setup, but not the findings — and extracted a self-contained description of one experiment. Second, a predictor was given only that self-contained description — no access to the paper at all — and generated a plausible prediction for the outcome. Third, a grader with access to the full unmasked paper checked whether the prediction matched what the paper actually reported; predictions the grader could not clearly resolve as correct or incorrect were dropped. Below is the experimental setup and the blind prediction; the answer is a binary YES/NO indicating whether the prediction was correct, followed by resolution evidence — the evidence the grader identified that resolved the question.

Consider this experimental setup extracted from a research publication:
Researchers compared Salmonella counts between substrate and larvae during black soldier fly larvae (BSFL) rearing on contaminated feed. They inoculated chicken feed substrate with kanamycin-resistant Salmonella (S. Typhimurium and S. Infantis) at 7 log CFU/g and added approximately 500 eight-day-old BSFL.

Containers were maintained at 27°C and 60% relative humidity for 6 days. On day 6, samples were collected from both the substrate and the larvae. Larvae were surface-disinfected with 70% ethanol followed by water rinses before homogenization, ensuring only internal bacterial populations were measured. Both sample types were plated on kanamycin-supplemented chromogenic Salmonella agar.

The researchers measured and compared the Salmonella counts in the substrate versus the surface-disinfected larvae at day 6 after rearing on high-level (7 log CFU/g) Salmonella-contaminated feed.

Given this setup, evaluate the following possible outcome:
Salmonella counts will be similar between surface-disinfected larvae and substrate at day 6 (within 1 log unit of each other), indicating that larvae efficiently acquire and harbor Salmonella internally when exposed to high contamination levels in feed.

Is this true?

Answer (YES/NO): NO